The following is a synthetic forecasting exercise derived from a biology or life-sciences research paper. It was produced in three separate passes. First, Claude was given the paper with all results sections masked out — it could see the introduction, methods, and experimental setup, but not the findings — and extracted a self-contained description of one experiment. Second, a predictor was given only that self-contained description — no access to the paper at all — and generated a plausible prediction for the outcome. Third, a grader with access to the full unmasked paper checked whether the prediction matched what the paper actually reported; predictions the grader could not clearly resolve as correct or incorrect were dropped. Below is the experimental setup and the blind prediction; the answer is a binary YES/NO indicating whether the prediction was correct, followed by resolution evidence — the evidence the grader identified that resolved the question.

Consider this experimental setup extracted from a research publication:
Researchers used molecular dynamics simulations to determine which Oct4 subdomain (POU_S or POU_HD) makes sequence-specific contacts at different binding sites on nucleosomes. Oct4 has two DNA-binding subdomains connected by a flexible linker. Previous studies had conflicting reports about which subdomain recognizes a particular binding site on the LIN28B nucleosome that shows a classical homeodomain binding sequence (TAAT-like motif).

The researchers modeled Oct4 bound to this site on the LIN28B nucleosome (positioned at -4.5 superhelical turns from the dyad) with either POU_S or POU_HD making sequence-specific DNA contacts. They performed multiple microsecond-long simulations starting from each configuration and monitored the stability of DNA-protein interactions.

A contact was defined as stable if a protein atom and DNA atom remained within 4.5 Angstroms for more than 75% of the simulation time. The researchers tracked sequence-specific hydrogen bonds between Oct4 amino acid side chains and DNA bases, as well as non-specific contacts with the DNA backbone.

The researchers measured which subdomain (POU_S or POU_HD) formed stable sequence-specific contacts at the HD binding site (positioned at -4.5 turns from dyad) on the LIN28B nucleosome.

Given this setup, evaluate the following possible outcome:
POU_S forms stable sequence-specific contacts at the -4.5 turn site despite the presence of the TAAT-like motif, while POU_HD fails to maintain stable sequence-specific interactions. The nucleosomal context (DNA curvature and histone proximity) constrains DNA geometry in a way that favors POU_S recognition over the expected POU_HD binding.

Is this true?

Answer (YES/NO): NO